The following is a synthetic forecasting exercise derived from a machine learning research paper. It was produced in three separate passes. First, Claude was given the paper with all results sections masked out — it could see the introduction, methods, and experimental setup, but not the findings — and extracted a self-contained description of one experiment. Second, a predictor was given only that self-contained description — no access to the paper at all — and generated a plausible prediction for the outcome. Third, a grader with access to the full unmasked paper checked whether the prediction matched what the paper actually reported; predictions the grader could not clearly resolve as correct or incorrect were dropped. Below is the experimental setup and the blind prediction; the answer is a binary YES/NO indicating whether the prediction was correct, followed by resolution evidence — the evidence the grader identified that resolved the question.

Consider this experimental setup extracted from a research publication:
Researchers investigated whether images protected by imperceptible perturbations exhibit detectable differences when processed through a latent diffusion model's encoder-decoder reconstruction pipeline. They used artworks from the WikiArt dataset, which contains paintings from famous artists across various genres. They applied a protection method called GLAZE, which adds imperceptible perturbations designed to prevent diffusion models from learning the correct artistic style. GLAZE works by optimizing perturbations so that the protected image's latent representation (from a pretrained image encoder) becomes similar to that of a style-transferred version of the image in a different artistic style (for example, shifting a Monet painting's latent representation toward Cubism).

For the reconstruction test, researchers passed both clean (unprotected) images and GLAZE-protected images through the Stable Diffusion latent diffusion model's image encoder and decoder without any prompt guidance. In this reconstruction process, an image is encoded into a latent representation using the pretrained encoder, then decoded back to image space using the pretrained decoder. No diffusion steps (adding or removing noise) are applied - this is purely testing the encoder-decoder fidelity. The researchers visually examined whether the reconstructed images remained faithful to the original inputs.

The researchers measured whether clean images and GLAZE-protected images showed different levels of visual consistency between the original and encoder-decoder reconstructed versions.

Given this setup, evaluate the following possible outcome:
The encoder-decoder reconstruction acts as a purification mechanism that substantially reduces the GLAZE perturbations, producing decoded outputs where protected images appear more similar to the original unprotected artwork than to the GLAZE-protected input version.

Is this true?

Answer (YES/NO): NO